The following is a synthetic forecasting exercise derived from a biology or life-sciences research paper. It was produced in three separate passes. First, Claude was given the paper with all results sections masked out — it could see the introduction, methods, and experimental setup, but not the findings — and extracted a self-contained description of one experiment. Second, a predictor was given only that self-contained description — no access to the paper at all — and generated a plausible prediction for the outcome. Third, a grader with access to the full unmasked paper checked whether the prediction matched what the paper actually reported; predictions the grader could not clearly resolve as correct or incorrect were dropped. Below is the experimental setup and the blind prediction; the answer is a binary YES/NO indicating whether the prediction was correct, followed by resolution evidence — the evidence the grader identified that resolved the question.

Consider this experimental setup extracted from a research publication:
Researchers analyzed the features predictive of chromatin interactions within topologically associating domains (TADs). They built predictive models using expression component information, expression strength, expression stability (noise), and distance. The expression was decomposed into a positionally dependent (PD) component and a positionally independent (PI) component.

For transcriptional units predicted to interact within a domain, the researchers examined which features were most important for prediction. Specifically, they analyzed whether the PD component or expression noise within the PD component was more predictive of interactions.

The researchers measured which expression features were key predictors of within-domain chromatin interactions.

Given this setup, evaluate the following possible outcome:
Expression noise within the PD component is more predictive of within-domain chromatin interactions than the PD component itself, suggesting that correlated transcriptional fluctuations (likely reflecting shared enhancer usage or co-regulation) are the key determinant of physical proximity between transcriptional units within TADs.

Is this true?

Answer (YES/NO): NO